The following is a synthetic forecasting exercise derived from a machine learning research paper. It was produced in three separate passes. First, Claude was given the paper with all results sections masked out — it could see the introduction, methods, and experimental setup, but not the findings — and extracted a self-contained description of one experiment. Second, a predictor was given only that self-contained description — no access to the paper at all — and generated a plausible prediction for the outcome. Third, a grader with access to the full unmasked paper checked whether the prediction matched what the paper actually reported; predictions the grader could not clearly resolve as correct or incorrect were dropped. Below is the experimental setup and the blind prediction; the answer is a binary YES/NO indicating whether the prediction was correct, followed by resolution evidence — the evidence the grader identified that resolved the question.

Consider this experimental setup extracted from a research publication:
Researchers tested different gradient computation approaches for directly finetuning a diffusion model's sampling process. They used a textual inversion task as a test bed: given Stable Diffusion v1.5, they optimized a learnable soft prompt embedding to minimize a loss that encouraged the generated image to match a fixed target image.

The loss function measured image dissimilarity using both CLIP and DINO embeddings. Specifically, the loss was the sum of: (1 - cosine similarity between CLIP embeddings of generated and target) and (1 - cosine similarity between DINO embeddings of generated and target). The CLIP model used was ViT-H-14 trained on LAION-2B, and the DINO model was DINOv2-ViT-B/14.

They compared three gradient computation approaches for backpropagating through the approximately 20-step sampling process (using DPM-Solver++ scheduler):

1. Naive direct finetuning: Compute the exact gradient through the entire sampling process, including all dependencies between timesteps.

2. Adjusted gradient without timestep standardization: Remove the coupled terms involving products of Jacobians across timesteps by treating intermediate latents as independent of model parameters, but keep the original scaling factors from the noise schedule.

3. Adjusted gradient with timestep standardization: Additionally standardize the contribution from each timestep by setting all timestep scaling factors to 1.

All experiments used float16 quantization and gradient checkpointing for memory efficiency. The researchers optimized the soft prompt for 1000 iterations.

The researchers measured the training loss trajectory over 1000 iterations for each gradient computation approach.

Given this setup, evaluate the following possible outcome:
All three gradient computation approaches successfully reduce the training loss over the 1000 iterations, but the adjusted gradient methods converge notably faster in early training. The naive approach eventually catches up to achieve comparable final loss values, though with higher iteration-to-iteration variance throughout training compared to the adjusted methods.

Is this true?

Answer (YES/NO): NO